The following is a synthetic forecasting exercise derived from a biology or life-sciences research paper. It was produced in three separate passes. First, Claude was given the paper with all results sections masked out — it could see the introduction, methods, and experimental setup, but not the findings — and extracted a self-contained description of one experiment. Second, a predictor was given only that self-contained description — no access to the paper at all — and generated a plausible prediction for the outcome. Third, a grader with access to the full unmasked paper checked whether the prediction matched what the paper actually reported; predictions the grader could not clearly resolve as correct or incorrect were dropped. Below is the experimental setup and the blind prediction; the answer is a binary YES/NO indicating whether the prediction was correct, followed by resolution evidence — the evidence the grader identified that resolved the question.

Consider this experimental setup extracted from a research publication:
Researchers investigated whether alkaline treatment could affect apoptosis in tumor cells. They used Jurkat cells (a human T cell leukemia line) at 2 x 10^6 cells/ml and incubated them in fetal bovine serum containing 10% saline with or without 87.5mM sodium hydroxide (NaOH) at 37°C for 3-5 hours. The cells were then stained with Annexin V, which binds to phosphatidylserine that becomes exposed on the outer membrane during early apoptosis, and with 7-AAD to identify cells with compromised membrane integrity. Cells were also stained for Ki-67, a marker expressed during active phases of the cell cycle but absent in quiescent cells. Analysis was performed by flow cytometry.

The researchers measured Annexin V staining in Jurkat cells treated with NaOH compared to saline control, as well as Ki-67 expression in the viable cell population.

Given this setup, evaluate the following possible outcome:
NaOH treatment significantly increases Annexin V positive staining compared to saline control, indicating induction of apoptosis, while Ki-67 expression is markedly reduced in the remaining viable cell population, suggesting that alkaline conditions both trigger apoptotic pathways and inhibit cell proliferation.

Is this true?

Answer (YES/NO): NO